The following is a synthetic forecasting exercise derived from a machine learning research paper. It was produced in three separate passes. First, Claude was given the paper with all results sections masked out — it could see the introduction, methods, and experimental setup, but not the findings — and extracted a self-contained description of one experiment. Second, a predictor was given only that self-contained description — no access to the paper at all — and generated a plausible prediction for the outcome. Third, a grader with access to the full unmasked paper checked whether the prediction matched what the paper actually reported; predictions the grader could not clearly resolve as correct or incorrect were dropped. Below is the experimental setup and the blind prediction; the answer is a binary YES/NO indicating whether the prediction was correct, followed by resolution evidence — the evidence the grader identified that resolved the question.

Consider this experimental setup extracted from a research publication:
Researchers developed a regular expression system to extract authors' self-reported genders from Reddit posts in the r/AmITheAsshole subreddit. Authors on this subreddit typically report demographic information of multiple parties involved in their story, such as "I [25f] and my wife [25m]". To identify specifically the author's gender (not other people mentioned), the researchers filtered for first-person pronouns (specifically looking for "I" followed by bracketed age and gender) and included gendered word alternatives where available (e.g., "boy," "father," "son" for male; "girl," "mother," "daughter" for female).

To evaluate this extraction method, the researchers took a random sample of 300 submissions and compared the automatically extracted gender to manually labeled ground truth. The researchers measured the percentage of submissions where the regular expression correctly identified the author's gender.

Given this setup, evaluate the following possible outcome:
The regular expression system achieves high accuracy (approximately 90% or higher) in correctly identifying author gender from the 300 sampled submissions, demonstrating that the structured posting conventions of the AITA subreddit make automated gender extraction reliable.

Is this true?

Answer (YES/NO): YES